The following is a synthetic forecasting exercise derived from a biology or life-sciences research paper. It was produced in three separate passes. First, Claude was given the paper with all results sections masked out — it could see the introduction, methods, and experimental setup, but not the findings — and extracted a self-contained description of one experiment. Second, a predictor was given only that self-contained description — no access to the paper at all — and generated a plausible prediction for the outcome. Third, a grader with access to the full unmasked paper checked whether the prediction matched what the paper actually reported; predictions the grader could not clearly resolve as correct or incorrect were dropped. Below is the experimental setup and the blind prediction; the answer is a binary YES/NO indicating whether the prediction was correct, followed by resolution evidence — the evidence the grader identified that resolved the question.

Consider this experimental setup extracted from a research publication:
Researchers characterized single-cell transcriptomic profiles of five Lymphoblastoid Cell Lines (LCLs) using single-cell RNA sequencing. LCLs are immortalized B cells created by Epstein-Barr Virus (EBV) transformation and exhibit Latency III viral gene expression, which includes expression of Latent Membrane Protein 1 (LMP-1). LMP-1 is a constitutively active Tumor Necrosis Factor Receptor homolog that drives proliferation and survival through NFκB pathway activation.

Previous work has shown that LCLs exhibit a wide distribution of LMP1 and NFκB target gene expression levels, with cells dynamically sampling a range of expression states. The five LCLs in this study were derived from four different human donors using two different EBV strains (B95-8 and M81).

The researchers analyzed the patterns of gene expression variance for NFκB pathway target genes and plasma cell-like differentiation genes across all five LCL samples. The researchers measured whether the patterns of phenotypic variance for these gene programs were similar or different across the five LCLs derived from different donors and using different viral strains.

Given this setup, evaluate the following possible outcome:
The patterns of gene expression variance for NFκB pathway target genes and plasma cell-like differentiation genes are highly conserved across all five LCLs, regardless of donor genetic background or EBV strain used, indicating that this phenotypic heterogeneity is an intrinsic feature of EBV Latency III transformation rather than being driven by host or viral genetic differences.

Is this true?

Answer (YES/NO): YES